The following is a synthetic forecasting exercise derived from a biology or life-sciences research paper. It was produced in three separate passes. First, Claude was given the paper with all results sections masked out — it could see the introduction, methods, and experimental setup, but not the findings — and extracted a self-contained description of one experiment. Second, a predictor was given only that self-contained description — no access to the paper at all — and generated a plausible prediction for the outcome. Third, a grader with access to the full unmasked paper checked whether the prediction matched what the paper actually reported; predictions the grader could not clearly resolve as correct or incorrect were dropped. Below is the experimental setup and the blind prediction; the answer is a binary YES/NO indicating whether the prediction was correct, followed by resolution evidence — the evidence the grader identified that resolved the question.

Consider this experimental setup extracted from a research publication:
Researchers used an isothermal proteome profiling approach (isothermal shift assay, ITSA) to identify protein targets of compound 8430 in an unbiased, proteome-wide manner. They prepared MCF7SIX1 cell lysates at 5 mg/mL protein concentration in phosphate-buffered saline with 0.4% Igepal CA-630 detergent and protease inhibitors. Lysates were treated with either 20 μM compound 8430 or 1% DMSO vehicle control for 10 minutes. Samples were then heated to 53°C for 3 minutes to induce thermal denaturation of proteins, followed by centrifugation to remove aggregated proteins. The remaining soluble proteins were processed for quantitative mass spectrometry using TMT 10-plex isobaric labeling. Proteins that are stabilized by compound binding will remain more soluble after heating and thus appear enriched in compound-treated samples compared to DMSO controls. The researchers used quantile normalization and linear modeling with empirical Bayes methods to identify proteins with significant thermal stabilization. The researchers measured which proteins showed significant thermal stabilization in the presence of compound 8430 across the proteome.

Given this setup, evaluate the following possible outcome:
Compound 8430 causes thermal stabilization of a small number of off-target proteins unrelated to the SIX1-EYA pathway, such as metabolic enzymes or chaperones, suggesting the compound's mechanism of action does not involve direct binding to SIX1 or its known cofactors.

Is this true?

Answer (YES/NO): NO